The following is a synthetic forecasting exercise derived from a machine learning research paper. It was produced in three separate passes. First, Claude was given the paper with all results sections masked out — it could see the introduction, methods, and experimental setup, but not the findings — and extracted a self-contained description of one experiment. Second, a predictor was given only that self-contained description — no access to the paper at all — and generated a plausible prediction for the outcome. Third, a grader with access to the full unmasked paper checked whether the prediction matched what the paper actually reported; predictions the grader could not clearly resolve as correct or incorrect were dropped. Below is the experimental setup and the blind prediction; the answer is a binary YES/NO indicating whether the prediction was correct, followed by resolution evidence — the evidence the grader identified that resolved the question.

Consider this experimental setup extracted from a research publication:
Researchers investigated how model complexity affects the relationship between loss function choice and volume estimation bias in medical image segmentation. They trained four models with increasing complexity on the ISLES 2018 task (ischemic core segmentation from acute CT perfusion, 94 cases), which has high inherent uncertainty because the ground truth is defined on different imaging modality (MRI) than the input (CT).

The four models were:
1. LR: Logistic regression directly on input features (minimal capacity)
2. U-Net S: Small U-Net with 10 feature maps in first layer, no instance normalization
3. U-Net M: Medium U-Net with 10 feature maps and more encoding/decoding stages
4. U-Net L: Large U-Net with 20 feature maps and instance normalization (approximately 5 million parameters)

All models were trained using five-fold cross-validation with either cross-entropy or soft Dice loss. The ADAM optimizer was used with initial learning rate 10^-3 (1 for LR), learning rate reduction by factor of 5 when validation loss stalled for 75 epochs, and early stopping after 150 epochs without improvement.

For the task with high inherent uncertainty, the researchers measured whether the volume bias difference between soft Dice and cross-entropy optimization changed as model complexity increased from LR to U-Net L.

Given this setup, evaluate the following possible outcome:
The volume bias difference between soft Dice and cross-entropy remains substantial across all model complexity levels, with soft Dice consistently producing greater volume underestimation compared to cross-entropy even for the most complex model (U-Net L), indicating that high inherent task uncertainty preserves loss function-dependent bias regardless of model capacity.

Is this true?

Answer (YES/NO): NO